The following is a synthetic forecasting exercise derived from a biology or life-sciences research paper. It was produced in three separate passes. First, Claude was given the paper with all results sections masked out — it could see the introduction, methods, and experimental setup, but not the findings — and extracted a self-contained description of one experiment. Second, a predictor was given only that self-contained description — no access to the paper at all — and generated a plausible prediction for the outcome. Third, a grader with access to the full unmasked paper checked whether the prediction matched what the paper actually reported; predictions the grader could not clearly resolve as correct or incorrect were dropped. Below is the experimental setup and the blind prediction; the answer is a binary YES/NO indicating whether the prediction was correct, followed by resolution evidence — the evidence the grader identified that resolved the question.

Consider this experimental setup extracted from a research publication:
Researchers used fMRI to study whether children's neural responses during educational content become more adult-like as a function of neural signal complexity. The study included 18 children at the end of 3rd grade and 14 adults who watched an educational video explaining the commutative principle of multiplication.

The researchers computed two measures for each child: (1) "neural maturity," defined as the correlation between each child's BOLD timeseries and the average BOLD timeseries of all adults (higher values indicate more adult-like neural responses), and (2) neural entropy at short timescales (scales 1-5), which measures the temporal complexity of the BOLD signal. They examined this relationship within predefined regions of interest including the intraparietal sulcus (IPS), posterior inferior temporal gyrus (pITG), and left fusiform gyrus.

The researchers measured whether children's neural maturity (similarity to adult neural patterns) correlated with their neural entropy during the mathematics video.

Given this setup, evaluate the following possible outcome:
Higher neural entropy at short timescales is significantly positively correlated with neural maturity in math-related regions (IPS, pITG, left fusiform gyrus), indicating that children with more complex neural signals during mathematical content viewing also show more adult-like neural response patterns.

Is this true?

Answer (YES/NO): YES